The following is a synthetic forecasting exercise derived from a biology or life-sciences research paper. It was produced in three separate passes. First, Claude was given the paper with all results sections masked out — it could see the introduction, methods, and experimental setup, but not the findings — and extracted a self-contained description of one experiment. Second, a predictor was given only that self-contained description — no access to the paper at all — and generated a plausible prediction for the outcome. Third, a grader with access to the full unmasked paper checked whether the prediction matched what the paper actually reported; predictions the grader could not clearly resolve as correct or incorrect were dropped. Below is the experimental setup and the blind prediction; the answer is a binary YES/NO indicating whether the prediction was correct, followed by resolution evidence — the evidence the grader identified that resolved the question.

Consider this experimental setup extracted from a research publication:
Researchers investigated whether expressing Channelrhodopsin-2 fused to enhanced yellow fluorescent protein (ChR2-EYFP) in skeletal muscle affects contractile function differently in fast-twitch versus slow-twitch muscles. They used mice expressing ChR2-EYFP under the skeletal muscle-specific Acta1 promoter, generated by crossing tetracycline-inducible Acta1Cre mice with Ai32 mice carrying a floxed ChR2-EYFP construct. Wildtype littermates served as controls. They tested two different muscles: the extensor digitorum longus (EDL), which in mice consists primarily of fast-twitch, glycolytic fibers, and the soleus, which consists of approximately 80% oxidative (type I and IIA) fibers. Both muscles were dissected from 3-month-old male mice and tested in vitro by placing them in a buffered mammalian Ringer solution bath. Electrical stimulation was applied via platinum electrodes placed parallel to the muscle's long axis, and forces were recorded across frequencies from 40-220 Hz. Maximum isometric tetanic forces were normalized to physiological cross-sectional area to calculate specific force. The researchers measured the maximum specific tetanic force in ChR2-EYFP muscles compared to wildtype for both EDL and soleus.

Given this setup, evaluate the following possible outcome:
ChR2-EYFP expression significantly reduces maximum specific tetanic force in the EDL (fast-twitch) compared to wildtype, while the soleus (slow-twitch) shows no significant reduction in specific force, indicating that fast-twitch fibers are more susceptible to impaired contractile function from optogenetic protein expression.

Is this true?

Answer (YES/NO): YES